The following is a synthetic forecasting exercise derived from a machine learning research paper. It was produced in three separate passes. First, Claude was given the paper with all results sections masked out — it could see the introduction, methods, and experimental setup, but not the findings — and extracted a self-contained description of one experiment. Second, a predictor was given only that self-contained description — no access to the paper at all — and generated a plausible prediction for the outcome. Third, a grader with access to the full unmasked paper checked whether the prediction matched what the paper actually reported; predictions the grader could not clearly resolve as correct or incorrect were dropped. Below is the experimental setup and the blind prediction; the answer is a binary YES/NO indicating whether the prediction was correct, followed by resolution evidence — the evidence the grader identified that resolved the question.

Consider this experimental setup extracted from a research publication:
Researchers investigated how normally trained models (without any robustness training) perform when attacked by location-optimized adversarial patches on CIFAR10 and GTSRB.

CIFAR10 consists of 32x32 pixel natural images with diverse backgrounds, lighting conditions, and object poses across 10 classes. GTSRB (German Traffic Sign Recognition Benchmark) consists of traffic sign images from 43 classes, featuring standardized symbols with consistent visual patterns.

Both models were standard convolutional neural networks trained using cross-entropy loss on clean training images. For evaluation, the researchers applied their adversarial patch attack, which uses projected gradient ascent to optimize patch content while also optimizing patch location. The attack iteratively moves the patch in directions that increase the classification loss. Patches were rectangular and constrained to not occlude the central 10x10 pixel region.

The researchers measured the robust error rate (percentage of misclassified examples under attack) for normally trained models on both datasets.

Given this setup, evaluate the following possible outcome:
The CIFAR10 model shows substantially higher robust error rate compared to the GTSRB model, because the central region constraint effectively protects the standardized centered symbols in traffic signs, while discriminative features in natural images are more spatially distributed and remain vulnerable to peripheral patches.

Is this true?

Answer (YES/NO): NO